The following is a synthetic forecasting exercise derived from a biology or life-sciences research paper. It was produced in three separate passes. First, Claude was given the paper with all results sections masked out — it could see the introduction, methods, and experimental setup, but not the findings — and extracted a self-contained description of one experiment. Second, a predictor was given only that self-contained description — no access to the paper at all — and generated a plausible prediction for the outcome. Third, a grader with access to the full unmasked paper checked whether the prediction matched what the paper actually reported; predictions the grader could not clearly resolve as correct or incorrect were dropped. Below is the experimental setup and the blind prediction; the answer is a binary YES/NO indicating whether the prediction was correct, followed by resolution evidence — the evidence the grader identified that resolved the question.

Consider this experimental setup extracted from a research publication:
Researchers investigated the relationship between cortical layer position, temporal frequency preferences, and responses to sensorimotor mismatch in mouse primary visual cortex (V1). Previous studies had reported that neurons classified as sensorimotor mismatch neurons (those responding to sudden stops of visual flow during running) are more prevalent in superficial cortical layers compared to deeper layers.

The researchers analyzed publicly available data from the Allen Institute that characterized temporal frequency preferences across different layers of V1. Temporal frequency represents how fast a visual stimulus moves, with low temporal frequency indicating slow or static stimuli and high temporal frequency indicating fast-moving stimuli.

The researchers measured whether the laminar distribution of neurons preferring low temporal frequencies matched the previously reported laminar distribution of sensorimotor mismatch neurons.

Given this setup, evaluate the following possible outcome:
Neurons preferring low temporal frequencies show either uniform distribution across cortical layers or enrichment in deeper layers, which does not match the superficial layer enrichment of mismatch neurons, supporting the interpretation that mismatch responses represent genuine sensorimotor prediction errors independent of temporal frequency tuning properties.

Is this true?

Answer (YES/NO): NO